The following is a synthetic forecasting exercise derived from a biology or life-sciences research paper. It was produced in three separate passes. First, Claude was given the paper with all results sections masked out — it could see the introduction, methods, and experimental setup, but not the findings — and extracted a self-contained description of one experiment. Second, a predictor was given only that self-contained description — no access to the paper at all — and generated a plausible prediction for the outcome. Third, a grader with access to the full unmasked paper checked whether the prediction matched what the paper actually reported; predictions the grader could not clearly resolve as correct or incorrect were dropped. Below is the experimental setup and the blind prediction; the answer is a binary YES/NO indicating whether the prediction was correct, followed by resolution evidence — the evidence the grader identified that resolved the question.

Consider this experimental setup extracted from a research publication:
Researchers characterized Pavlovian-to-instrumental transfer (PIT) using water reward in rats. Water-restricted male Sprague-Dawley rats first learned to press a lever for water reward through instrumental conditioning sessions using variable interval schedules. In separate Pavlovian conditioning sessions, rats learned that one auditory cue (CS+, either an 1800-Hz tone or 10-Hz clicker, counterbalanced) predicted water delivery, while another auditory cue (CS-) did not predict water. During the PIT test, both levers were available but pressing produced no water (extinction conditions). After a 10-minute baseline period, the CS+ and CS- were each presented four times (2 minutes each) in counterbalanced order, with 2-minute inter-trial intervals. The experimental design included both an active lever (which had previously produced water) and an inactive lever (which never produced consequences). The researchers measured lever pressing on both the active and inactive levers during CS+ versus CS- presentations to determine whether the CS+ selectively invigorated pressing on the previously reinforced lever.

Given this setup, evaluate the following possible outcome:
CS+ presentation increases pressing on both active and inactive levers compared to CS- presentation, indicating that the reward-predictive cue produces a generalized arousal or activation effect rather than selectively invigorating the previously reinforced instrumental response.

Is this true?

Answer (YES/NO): NO